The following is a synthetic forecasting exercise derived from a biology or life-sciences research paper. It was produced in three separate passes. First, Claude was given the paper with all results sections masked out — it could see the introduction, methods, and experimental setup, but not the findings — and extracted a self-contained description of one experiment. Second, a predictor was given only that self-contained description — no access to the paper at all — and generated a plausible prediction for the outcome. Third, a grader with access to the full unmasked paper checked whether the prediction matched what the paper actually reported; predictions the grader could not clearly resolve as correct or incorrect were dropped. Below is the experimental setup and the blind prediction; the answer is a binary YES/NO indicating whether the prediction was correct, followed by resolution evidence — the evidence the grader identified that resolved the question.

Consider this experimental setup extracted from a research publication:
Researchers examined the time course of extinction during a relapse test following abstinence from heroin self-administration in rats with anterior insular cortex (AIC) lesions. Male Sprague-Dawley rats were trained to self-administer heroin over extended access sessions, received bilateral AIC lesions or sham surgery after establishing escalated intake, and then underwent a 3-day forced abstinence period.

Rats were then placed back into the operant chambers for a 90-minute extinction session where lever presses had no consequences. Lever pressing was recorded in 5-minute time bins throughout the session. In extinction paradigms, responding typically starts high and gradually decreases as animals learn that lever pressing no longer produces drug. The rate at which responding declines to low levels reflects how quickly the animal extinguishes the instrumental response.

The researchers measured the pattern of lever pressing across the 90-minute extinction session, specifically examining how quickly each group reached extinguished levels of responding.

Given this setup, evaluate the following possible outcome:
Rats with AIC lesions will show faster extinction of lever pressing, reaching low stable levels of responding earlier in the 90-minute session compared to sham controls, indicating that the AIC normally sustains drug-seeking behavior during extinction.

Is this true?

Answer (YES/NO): NO